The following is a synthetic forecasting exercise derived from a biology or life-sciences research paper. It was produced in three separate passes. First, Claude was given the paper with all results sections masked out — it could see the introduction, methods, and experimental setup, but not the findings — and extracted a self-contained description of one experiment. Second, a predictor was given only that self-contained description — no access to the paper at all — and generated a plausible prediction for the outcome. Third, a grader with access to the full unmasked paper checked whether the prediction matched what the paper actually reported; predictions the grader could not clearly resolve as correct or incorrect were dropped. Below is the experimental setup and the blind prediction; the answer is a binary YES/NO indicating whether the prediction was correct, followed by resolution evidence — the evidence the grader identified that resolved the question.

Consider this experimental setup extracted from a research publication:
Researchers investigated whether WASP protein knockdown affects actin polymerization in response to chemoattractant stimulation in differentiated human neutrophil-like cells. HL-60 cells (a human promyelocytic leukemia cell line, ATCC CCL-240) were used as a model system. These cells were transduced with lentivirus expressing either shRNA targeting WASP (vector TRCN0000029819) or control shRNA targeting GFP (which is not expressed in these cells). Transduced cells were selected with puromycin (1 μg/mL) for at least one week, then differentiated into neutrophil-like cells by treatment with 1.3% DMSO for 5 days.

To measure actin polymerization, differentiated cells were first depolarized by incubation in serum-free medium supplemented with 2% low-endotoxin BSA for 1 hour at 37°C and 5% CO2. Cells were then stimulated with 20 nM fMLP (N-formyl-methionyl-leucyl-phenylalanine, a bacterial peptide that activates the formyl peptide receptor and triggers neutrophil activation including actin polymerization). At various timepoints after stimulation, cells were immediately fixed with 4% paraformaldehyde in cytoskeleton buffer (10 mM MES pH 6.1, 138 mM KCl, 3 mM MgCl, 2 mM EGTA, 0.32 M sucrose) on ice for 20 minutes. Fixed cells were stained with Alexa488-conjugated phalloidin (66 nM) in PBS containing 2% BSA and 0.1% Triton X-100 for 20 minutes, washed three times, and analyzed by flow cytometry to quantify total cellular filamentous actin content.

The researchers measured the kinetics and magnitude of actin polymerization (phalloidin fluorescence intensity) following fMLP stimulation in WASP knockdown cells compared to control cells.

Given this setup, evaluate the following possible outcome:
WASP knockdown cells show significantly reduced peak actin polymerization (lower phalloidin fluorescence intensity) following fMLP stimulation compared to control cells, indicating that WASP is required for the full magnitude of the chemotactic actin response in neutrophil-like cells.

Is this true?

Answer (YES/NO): YES